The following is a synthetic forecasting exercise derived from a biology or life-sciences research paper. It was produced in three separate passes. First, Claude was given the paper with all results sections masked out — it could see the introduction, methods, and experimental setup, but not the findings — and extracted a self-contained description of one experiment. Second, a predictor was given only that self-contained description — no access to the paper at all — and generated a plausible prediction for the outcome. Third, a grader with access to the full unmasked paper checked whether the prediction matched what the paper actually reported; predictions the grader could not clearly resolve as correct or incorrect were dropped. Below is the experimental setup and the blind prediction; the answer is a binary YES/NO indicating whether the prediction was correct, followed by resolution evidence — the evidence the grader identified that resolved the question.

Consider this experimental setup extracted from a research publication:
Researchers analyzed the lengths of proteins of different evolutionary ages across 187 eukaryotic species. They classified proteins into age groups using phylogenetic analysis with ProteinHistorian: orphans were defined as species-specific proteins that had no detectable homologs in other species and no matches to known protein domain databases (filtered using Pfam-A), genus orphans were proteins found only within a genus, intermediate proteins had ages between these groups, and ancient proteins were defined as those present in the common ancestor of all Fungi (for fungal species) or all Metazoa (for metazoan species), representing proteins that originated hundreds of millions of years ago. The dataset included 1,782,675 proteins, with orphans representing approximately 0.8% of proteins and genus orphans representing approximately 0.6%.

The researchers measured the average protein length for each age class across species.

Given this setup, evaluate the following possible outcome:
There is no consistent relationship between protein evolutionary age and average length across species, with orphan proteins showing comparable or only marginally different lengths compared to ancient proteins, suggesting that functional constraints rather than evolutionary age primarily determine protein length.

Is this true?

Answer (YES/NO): NO